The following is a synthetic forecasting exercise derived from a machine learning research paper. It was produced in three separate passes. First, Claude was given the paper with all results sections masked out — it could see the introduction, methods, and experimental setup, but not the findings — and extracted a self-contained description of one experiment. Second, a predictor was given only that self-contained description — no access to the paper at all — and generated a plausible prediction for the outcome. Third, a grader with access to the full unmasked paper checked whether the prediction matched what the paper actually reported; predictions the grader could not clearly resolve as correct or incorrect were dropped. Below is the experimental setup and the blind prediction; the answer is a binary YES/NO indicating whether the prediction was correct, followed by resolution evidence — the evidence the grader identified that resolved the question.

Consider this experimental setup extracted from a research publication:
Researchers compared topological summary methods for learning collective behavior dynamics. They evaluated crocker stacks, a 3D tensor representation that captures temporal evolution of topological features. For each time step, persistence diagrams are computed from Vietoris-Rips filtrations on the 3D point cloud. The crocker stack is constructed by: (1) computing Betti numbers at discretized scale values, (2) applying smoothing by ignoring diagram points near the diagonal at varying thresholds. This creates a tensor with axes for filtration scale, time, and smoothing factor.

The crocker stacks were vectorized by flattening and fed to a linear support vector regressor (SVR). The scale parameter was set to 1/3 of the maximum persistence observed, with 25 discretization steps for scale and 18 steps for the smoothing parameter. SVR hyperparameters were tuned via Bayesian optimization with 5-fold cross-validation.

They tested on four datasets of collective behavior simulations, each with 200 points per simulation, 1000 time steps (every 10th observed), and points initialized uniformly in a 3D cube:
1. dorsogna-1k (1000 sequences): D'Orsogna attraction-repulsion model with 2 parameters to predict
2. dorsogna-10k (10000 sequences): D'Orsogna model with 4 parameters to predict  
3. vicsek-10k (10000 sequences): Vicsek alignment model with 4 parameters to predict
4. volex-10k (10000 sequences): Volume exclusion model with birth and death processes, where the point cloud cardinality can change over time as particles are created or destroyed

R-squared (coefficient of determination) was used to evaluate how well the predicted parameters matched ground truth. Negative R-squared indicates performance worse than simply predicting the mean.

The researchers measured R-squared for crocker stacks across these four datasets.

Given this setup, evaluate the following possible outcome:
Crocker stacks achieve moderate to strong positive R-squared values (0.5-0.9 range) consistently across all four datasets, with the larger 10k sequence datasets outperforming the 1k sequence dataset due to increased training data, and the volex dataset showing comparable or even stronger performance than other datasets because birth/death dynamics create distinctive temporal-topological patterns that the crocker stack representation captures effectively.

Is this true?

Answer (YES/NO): NO